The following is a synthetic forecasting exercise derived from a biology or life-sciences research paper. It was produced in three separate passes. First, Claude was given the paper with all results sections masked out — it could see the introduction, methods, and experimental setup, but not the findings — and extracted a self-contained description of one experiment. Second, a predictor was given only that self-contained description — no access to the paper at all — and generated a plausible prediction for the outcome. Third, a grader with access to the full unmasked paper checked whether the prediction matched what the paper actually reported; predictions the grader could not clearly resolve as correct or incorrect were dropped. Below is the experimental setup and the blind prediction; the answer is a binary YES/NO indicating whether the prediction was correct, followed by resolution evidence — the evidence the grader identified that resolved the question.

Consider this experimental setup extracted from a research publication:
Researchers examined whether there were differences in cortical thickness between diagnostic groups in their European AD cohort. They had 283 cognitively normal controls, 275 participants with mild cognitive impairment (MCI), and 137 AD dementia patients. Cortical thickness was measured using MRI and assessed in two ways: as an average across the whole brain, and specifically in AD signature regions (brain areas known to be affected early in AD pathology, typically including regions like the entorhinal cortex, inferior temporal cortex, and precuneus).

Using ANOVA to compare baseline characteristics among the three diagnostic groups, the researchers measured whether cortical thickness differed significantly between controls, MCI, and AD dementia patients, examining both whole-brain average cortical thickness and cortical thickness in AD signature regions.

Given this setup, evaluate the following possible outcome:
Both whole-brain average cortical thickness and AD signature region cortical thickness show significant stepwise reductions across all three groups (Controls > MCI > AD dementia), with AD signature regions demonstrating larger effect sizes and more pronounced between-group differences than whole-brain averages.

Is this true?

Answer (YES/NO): NO